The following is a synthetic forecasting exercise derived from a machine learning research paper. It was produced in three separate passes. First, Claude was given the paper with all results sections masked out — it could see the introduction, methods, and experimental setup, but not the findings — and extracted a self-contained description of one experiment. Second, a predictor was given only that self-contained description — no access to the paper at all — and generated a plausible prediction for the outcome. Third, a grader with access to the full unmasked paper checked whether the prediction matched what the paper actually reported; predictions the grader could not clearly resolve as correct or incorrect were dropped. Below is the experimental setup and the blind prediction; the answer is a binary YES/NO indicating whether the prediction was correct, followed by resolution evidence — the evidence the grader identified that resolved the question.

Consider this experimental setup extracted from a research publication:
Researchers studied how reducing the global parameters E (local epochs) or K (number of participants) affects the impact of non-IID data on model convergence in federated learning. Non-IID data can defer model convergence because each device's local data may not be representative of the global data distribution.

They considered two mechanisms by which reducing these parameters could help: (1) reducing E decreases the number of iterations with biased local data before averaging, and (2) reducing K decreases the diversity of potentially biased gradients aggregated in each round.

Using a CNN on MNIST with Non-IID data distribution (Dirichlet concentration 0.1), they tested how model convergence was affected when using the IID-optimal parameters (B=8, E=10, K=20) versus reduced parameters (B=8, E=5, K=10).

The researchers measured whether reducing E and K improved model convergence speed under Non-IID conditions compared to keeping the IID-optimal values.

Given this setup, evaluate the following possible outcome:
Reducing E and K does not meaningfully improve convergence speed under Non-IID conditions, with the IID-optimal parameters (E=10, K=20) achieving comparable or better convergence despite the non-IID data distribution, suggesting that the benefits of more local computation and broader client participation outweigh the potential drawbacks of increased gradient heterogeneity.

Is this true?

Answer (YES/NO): NO